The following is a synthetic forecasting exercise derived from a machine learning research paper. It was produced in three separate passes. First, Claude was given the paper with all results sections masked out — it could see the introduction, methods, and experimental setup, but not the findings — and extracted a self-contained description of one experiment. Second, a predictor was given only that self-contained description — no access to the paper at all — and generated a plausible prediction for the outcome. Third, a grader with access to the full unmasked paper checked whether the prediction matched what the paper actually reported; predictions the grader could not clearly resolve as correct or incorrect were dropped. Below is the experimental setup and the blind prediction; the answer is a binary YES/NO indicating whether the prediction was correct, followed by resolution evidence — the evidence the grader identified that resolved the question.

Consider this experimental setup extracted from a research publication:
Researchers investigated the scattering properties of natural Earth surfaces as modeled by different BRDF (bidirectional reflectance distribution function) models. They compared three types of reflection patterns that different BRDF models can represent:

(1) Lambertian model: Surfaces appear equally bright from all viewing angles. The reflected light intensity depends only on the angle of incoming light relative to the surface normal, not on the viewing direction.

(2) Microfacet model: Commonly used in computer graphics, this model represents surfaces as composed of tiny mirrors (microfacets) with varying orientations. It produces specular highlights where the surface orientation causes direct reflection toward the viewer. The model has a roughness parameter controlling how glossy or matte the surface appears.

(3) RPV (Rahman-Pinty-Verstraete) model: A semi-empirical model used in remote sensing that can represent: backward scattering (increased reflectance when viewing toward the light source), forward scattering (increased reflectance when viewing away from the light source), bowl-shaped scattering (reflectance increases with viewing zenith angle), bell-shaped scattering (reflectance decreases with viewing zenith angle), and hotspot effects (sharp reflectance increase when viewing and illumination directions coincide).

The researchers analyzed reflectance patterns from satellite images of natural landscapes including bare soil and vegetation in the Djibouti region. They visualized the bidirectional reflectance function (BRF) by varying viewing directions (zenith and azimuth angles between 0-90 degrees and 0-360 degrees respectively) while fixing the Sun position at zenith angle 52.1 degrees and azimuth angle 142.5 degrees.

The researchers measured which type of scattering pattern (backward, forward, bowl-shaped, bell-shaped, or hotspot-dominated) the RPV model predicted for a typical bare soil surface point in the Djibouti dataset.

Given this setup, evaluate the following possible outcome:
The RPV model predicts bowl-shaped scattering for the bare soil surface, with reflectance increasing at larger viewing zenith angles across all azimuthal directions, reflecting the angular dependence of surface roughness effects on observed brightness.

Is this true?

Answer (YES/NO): NO